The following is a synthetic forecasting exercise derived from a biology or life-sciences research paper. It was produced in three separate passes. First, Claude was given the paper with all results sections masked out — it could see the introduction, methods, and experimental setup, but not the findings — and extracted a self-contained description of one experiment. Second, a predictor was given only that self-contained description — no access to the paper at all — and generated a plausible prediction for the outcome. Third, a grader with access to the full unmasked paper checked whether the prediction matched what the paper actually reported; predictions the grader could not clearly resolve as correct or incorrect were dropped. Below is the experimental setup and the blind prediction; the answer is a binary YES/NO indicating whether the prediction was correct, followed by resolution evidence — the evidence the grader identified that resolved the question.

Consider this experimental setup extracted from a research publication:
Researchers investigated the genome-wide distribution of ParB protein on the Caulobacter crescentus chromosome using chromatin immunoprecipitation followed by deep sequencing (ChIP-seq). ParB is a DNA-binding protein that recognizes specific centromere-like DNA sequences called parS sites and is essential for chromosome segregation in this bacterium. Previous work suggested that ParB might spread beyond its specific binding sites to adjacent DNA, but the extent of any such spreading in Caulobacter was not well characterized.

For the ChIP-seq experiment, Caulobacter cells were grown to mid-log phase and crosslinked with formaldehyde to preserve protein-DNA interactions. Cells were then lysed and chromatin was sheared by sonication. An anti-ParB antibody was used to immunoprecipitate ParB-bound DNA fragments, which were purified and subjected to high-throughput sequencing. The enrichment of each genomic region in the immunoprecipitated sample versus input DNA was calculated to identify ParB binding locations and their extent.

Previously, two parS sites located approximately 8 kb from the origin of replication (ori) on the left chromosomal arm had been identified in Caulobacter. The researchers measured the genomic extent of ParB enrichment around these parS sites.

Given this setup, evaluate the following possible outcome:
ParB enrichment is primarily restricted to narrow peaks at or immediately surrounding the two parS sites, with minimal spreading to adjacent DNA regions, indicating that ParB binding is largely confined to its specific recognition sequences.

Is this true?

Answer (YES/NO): NO